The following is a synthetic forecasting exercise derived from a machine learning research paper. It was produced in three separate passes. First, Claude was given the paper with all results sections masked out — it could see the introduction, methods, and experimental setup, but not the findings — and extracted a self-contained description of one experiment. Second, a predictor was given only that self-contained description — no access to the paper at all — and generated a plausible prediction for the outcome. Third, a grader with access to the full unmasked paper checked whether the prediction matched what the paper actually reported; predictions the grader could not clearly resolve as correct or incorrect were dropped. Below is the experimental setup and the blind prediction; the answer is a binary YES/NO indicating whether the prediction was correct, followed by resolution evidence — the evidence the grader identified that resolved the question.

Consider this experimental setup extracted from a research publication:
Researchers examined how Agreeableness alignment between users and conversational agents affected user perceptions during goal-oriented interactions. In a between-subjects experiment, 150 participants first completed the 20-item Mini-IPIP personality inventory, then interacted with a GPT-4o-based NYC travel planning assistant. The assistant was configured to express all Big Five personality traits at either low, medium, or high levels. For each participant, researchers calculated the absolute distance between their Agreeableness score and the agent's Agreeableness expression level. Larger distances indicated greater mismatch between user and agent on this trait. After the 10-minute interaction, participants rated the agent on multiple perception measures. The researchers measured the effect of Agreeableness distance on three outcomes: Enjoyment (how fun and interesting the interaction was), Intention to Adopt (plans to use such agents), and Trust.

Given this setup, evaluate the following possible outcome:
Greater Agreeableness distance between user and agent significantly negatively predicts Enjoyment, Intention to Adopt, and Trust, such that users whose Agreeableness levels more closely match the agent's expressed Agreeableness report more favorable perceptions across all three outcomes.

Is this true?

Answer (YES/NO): YES